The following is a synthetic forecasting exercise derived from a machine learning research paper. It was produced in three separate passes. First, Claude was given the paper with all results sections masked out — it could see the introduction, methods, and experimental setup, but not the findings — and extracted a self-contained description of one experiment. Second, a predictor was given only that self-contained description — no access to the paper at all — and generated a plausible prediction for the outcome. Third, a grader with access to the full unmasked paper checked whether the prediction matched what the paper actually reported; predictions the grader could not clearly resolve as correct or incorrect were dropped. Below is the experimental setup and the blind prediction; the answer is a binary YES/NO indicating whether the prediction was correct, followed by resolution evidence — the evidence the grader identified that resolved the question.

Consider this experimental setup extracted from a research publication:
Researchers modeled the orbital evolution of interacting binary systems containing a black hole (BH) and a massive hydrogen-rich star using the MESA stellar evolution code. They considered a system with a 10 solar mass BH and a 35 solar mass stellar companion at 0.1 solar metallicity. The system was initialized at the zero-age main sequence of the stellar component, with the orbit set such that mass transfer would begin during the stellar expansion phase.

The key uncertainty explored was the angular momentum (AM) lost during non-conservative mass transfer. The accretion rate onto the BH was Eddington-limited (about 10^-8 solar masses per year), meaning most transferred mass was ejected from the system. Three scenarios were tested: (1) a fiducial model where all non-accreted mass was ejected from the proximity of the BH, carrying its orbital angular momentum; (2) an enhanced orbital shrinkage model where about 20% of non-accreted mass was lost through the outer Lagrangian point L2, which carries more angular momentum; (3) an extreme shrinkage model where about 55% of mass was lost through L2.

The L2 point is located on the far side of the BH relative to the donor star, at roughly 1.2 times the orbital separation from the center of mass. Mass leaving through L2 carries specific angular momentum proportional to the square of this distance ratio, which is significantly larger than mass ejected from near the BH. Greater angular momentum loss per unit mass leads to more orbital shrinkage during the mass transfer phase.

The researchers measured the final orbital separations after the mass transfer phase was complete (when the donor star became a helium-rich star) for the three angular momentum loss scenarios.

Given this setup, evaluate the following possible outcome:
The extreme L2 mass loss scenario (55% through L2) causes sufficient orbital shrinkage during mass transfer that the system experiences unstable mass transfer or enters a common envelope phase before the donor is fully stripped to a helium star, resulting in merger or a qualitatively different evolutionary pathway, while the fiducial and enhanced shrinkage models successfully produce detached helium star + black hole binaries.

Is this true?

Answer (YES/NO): NO